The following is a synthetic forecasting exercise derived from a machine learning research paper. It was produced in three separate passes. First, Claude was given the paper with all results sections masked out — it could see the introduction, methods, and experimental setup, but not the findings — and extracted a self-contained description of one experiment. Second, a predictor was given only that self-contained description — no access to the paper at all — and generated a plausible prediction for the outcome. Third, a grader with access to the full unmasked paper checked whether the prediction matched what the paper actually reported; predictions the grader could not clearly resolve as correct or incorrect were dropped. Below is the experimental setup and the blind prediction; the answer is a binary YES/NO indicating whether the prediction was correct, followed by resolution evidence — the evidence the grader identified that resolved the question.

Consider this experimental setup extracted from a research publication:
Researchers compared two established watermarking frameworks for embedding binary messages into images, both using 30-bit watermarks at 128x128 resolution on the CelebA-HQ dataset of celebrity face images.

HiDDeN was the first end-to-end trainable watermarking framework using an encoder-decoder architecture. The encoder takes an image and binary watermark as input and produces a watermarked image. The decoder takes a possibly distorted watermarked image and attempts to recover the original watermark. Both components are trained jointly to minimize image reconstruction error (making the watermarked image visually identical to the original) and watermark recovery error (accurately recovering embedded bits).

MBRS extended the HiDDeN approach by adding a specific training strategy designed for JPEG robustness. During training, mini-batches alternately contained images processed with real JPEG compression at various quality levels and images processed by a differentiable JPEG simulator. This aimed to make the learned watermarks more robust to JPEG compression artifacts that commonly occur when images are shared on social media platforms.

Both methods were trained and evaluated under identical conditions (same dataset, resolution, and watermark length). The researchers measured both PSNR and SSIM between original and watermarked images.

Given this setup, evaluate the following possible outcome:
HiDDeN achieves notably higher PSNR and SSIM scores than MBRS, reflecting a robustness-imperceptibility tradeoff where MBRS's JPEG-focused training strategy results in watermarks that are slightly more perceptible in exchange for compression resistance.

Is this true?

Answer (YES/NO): NO